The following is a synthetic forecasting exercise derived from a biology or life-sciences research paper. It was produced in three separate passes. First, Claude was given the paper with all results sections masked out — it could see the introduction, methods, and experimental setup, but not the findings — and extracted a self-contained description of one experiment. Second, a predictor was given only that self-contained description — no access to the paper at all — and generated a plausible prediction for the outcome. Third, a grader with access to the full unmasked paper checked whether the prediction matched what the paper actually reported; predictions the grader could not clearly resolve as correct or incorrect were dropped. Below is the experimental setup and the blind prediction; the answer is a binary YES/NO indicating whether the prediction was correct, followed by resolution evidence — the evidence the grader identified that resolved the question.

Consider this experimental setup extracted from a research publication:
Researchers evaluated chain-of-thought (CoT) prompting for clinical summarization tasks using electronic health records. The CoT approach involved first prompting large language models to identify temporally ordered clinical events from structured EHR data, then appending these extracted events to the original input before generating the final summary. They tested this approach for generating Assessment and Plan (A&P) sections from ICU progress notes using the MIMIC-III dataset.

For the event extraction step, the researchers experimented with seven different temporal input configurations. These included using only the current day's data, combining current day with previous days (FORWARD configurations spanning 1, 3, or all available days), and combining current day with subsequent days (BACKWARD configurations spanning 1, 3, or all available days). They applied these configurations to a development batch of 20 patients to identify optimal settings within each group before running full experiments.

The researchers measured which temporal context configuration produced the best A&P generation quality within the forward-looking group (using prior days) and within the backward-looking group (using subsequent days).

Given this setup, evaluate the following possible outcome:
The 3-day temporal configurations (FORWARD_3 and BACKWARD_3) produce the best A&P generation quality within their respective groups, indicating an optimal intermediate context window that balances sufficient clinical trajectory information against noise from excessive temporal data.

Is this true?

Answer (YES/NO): NO